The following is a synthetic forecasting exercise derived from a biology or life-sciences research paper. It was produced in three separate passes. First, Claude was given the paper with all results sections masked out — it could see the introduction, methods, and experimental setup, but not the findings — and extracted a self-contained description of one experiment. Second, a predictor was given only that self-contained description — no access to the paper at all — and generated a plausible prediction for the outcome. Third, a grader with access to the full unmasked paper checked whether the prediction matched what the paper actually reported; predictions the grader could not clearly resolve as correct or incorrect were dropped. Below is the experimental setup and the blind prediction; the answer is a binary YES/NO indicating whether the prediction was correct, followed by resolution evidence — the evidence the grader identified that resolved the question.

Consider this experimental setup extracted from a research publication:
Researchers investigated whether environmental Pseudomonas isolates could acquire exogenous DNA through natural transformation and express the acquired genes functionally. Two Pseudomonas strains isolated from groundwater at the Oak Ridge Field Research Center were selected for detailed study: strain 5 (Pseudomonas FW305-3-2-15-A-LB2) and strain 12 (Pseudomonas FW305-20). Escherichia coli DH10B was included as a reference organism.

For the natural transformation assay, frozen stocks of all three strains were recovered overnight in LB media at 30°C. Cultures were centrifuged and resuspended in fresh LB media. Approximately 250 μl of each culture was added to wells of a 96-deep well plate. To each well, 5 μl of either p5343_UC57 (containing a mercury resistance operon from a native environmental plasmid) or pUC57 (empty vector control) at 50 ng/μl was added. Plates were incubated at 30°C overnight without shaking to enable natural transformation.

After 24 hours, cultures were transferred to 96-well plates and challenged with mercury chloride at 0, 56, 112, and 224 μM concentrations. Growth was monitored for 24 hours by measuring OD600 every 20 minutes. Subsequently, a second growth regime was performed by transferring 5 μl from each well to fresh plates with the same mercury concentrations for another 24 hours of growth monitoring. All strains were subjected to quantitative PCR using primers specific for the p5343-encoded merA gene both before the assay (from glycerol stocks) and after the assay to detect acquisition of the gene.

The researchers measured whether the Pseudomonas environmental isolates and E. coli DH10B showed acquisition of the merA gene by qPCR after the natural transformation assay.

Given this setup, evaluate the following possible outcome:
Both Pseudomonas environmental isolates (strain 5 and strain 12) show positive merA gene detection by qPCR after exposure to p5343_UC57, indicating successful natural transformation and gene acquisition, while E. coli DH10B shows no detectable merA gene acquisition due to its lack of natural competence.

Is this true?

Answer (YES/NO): NO